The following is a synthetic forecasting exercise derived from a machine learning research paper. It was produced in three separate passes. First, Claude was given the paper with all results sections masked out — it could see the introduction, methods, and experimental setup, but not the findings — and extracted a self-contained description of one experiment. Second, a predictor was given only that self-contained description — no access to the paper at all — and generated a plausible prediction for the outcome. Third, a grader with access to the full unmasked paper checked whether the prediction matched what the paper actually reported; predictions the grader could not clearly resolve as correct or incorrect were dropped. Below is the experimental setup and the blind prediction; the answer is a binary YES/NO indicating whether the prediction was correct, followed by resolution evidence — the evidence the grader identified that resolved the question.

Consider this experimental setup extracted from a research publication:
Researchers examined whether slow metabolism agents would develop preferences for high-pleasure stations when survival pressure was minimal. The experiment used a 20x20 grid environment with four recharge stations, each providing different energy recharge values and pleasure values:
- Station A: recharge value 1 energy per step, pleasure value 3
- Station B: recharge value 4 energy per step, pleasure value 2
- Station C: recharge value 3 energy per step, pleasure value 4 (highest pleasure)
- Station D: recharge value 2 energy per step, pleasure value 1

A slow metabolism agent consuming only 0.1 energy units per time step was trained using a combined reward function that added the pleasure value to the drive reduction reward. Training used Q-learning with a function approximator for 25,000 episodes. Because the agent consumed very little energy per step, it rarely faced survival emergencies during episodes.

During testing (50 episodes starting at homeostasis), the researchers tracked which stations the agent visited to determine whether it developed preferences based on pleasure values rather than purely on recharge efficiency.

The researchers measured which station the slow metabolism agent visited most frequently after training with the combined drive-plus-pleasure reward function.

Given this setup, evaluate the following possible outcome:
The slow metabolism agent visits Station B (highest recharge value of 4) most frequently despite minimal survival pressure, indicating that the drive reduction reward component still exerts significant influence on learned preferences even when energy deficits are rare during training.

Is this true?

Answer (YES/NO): NO